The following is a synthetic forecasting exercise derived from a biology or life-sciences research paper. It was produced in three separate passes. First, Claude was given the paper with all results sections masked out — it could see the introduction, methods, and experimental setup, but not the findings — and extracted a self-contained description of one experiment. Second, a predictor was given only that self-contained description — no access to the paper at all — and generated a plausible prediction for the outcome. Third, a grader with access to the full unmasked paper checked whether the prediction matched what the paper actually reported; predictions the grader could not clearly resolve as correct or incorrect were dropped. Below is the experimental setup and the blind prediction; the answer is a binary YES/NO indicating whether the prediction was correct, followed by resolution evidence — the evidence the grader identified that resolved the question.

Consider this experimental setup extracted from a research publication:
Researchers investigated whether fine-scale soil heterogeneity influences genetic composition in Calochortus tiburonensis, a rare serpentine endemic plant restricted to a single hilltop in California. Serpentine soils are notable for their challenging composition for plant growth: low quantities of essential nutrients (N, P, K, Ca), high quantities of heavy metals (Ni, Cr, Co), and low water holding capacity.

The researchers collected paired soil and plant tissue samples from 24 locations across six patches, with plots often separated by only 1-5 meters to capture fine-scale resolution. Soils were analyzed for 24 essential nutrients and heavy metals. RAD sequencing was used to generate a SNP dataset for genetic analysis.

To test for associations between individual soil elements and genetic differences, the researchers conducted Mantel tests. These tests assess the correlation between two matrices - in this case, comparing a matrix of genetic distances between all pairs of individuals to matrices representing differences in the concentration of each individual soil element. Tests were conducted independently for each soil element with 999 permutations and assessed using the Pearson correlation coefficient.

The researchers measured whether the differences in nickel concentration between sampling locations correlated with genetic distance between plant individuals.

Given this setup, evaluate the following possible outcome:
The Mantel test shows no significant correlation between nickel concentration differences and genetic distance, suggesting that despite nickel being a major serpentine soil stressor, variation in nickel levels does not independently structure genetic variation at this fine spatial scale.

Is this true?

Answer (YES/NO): NO